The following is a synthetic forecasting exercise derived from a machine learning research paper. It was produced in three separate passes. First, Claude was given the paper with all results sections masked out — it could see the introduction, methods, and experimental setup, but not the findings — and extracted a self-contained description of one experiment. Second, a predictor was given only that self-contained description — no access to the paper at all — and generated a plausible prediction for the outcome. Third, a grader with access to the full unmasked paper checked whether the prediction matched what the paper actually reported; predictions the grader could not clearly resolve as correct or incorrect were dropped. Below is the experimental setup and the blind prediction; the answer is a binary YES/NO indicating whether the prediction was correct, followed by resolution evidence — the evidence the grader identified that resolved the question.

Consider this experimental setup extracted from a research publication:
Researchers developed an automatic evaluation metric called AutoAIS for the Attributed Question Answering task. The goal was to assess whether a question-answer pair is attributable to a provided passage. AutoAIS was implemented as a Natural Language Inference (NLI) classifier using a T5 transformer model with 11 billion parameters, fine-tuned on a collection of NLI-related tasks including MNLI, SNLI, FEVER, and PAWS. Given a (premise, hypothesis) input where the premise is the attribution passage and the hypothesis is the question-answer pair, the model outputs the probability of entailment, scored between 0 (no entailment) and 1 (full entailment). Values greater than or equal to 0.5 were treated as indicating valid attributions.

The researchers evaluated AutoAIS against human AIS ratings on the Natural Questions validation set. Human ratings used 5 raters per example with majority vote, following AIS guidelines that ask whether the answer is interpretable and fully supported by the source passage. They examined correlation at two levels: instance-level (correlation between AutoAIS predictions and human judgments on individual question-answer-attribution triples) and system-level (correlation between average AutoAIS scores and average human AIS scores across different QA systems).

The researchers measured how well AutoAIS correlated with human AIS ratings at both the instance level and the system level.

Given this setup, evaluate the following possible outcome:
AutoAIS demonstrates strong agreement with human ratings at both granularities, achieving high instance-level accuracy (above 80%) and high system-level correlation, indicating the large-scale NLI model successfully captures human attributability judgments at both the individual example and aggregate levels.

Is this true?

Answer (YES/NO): NO